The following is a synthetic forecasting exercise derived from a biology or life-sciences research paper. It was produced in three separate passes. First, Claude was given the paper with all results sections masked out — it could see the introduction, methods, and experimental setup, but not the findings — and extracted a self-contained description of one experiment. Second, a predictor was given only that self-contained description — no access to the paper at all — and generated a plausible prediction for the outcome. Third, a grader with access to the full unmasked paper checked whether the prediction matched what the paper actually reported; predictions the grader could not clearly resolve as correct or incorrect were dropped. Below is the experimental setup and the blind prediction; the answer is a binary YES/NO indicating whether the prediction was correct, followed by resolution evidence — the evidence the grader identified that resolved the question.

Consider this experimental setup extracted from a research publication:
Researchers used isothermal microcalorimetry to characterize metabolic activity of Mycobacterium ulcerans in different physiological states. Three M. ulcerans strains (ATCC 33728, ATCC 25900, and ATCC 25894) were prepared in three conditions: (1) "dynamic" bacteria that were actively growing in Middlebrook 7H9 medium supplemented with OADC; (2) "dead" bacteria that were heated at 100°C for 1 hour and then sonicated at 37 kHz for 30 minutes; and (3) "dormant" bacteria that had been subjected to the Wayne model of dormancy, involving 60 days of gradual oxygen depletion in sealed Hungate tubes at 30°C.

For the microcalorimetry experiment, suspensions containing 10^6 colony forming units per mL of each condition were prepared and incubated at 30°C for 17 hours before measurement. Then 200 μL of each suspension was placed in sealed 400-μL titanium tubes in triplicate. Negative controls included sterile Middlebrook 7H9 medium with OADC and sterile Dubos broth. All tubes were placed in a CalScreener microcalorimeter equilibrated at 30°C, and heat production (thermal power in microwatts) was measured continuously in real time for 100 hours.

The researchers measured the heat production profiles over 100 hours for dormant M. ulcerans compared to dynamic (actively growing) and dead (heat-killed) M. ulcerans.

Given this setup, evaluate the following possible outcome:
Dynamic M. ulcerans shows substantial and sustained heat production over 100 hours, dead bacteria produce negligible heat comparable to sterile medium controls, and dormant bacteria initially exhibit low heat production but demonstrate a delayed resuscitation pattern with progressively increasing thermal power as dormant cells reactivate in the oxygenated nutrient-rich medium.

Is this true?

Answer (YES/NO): NO